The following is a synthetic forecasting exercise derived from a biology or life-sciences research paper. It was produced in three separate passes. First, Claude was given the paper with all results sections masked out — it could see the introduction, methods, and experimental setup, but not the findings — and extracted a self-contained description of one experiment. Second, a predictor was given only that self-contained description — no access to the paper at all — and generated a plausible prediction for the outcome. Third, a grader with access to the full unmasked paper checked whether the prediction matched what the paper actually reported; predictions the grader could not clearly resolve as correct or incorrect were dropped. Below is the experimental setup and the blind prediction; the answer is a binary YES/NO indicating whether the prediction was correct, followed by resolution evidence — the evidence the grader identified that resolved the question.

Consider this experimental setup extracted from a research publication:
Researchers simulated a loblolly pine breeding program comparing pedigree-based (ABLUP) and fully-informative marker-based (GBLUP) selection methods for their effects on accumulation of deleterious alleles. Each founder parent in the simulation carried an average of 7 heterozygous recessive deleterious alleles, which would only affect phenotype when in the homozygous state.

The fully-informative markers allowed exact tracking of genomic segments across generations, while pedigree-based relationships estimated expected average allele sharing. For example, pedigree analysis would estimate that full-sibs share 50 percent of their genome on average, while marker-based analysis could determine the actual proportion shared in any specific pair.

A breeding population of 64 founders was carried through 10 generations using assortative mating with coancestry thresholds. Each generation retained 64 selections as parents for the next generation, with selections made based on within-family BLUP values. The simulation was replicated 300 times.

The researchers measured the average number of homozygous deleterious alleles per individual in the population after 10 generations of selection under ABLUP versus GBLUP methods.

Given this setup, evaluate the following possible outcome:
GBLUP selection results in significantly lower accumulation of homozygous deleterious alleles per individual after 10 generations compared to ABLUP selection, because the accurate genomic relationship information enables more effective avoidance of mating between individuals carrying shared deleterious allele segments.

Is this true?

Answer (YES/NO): NO